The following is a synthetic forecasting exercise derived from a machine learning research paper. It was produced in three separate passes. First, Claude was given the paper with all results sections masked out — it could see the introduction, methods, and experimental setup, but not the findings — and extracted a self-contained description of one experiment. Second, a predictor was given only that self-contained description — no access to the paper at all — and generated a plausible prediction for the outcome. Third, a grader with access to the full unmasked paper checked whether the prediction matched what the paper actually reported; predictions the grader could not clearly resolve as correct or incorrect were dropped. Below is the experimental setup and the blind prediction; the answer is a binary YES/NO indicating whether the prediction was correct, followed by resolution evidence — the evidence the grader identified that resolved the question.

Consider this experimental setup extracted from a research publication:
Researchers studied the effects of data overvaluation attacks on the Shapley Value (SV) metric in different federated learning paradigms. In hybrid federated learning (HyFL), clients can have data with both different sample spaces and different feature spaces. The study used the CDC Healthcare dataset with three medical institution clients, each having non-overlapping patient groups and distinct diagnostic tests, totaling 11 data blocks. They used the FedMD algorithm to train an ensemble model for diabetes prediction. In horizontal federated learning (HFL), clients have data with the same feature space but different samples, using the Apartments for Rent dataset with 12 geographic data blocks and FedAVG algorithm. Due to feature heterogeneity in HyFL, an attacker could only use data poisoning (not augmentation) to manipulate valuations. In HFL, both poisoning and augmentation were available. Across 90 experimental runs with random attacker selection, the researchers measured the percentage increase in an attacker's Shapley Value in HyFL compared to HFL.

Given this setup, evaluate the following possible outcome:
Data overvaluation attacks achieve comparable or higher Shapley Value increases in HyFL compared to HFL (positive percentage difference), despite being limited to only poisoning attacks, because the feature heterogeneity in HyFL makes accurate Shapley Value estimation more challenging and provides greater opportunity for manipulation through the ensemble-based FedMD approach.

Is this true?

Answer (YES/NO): YES